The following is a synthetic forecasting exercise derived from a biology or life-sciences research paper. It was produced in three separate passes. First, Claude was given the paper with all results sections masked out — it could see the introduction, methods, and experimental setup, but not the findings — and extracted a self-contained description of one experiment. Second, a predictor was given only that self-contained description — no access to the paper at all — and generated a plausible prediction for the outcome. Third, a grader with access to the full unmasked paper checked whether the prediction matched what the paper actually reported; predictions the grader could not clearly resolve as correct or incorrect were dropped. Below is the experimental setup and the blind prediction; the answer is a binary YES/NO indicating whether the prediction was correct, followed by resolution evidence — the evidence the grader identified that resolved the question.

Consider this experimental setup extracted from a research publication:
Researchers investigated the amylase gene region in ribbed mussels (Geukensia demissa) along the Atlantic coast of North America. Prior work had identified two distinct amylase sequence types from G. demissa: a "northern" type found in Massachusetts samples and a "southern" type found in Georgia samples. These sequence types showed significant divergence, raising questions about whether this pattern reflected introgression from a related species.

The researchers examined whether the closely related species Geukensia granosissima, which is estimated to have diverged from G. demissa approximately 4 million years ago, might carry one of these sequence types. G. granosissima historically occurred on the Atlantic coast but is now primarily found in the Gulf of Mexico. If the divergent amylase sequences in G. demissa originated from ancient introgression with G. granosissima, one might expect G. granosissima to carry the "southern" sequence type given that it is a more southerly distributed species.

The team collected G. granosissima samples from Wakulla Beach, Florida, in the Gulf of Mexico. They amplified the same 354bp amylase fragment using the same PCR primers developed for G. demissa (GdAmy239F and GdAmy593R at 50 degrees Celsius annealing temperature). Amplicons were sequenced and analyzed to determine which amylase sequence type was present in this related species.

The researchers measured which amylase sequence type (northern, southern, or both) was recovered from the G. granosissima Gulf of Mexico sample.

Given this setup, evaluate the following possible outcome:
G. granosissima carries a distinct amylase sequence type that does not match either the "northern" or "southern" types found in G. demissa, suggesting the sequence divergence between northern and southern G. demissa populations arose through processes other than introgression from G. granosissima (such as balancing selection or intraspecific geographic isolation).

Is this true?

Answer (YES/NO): NO